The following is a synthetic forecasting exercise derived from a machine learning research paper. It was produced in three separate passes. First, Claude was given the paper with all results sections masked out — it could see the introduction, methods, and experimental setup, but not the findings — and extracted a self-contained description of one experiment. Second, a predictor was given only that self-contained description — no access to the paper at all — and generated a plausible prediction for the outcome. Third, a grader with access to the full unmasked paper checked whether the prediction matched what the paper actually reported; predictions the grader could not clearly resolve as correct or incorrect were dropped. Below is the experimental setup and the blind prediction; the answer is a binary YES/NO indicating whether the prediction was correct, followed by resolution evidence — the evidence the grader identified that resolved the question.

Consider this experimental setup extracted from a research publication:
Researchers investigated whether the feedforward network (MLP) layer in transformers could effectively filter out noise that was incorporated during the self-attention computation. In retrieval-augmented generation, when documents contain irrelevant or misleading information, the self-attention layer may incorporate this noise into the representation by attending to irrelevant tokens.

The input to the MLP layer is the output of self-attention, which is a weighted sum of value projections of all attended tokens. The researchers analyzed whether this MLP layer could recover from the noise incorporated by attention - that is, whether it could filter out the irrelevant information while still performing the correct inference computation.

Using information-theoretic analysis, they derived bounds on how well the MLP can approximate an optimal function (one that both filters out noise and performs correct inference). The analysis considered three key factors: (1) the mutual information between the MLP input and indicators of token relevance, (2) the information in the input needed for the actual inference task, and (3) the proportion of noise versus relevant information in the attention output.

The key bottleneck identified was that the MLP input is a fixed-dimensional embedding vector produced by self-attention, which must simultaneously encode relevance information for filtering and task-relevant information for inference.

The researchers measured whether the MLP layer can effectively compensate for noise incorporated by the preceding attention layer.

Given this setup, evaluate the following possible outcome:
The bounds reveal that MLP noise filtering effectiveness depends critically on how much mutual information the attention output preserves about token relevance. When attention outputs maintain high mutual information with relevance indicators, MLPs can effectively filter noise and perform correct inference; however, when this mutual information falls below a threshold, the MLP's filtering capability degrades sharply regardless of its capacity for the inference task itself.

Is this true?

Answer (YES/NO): NO